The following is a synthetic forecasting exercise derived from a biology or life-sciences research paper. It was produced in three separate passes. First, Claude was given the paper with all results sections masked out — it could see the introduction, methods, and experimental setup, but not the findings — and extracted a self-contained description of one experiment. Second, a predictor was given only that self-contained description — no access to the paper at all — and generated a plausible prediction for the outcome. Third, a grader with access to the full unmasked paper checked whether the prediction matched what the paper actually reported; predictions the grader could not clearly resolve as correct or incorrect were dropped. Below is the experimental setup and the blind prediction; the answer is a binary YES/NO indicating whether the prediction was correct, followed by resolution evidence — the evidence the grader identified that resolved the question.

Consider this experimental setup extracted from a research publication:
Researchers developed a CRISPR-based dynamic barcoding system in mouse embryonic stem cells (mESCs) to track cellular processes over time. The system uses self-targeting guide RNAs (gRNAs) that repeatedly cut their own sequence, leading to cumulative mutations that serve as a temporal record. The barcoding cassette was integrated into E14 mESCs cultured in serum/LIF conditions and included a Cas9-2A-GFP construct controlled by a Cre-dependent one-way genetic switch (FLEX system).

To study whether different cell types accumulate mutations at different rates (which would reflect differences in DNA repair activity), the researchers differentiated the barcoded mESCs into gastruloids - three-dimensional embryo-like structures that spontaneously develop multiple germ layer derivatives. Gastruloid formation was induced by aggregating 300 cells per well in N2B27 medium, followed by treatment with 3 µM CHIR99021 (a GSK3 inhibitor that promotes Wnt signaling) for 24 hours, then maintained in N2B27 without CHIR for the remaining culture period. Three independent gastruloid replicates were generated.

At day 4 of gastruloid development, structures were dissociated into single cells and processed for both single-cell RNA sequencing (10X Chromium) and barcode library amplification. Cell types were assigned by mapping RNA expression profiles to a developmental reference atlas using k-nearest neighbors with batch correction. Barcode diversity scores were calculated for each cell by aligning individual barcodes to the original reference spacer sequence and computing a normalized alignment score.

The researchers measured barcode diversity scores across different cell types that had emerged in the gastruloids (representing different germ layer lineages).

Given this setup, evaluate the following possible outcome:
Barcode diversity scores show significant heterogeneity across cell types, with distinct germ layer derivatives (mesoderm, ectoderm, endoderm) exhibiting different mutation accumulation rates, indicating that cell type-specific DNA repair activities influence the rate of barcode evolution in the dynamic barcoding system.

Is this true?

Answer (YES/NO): NO